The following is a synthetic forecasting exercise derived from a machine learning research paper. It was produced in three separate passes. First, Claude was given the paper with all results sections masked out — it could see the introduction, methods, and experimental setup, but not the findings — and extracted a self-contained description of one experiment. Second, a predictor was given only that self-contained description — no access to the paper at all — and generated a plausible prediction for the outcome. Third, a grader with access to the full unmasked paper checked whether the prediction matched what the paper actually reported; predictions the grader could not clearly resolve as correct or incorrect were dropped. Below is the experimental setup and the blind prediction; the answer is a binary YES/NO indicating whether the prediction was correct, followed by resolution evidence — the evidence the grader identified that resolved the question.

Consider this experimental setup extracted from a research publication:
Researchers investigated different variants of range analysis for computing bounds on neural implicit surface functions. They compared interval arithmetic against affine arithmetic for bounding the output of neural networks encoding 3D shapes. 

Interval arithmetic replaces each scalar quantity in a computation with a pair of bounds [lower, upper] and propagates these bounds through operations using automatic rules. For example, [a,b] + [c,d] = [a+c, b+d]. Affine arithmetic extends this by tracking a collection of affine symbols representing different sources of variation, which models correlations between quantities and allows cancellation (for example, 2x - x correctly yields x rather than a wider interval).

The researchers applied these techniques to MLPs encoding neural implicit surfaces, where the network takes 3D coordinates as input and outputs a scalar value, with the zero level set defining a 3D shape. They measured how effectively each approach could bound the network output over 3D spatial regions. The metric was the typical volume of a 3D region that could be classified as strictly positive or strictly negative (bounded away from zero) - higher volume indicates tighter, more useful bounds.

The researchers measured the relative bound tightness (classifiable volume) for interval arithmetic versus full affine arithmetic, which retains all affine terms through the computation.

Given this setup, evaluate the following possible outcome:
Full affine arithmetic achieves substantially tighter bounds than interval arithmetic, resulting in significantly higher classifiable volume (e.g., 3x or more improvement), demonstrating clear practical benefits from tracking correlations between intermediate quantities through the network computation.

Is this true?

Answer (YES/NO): YES